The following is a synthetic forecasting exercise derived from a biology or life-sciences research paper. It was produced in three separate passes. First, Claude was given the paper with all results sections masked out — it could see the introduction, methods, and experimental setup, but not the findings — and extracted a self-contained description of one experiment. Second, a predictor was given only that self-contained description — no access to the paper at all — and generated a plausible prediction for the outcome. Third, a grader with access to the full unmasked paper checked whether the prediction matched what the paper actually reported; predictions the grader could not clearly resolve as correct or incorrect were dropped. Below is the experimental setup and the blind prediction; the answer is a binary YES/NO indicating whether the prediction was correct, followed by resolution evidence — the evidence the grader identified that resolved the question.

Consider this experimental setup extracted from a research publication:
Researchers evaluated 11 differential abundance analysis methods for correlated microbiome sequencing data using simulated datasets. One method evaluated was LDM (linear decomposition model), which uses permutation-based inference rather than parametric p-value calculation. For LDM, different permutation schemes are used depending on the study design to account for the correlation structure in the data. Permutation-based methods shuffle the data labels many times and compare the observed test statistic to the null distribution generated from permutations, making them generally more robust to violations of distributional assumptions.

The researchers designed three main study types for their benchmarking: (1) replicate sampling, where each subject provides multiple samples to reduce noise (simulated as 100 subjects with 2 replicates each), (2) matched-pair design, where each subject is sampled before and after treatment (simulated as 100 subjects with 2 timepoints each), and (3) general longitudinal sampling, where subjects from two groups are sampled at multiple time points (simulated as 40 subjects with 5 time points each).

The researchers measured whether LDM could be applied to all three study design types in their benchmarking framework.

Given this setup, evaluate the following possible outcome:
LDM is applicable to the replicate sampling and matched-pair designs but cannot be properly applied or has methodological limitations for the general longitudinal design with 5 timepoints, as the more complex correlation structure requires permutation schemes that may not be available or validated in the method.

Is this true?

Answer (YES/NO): YES